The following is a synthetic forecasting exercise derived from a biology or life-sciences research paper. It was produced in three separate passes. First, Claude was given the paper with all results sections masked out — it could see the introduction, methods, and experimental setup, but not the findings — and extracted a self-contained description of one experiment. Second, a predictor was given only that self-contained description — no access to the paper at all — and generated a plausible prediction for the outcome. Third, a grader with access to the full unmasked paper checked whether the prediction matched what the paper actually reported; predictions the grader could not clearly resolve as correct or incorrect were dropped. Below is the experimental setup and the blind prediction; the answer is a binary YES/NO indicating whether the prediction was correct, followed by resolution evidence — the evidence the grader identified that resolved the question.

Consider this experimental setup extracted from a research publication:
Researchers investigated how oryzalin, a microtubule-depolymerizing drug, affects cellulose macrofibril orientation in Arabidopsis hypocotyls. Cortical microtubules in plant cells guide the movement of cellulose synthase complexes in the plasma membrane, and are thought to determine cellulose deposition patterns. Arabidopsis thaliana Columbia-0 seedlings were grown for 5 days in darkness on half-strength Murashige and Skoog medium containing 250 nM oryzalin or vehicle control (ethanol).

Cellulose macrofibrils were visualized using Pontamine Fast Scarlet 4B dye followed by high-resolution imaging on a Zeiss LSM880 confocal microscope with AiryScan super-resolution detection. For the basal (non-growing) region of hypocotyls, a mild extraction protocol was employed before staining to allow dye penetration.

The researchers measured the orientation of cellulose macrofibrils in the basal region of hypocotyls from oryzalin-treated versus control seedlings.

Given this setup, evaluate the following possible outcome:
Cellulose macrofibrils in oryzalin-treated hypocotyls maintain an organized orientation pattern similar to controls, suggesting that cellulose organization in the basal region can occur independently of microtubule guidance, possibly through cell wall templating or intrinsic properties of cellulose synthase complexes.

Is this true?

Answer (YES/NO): YES